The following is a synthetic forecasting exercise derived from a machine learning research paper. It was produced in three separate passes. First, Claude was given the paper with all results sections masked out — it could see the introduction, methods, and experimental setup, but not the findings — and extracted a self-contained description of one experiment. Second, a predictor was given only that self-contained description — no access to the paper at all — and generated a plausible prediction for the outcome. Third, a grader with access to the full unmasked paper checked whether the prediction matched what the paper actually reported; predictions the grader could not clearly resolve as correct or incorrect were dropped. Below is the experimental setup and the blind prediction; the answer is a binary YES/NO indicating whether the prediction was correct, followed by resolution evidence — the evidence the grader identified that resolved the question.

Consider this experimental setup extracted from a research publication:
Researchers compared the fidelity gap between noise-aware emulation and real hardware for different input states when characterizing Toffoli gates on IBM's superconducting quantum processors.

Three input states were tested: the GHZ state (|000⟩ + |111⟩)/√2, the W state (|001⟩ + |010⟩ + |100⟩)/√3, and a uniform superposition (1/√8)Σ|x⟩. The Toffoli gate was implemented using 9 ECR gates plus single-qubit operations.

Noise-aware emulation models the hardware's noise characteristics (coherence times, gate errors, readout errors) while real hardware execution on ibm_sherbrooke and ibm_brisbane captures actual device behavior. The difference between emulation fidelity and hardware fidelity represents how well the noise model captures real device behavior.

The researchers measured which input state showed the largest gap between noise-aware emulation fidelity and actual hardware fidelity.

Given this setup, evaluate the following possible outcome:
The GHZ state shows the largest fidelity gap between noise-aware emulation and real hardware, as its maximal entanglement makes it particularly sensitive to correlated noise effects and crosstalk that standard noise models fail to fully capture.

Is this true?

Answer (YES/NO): YES